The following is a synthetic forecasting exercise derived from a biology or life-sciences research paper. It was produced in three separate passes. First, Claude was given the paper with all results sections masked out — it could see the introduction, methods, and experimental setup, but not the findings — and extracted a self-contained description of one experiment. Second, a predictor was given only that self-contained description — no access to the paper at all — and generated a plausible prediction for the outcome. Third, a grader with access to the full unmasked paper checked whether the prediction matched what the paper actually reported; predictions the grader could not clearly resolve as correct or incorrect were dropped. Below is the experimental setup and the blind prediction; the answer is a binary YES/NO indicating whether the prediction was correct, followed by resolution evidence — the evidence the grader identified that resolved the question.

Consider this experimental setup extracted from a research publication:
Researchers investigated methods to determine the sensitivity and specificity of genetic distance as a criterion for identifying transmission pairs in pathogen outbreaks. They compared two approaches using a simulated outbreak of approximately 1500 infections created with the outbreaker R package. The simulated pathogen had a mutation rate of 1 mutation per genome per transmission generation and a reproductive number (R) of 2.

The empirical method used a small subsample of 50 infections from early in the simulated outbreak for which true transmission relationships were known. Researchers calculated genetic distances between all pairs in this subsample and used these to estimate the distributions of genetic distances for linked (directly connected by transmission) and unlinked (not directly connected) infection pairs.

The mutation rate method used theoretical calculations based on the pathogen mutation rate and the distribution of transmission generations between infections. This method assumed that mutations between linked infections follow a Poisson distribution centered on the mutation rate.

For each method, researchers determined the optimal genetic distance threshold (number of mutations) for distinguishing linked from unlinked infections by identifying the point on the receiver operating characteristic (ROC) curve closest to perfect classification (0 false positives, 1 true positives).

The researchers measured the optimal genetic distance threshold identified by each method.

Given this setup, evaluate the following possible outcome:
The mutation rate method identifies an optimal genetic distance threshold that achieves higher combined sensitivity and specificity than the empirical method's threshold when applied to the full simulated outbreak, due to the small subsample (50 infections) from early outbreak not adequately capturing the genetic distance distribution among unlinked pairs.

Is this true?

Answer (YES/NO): NO